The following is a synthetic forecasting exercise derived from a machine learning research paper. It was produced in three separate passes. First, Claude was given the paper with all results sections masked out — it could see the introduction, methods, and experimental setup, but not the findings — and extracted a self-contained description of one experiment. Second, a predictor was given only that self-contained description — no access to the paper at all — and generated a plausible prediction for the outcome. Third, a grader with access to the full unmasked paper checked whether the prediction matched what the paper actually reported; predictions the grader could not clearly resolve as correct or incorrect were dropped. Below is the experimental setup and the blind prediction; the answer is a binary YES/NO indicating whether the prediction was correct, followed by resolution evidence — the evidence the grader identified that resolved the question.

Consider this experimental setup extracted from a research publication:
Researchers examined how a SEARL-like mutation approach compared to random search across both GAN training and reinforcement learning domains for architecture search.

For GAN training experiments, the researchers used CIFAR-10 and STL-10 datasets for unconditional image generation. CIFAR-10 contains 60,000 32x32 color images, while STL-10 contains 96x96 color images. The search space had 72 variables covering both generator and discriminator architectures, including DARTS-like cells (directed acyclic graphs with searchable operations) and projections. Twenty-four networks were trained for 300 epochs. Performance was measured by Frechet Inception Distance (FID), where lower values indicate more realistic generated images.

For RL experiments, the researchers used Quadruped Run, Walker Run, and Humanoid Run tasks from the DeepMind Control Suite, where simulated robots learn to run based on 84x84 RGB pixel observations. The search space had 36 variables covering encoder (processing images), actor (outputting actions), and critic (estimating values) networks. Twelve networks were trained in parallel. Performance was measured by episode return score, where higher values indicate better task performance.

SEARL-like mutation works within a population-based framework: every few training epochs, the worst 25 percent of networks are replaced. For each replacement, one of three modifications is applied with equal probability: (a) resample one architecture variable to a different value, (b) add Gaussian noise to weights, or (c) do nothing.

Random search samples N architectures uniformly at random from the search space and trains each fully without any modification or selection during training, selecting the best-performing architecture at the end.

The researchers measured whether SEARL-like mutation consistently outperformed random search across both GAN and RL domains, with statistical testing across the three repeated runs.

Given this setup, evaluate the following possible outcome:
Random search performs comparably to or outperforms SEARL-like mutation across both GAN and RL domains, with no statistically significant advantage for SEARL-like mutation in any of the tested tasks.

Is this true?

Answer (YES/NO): NO